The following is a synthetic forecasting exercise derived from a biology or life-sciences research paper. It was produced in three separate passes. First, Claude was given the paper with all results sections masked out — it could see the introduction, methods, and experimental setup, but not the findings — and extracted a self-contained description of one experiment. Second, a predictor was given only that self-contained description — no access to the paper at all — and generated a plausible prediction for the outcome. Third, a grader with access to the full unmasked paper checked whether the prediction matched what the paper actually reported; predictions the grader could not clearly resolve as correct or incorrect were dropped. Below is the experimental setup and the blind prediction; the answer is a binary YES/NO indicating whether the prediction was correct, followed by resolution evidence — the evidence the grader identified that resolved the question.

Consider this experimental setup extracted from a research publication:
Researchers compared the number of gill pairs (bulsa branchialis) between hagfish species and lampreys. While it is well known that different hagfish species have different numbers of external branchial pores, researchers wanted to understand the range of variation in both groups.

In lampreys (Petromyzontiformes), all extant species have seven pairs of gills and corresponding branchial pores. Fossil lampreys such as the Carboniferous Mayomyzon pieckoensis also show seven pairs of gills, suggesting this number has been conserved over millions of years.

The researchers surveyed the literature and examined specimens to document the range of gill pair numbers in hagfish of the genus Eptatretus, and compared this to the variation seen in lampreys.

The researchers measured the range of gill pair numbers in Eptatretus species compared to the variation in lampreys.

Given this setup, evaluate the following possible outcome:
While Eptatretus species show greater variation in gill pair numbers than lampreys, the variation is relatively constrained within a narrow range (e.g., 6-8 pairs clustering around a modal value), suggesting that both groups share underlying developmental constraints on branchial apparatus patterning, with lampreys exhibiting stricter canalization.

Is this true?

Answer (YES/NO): NO